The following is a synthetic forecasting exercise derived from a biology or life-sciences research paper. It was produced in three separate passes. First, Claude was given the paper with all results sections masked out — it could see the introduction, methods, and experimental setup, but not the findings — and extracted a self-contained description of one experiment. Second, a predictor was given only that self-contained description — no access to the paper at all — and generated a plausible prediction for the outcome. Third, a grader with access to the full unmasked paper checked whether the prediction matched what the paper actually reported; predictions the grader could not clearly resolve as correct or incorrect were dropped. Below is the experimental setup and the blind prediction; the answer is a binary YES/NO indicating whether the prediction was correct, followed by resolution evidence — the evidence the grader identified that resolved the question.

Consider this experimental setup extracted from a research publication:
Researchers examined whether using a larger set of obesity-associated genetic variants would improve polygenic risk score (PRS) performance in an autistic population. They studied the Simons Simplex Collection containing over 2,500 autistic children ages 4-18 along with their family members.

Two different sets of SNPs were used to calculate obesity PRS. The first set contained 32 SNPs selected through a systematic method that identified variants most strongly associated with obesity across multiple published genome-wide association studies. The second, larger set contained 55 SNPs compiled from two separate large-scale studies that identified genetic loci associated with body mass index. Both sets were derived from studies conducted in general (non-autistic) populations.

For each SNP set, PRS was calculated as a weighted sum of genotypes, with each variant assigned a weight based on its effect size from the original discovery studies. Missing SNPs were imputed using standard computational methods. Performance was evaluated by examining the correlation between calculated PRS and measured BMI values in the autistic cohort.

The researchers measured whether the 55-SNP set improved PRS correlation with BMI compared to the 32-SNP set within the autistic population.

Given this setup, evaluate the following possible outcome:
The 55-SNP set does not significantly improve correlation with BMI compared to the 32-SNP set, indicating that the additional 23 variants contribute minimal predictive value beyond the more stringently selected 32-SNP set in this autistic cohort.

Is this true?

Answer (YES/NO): NO